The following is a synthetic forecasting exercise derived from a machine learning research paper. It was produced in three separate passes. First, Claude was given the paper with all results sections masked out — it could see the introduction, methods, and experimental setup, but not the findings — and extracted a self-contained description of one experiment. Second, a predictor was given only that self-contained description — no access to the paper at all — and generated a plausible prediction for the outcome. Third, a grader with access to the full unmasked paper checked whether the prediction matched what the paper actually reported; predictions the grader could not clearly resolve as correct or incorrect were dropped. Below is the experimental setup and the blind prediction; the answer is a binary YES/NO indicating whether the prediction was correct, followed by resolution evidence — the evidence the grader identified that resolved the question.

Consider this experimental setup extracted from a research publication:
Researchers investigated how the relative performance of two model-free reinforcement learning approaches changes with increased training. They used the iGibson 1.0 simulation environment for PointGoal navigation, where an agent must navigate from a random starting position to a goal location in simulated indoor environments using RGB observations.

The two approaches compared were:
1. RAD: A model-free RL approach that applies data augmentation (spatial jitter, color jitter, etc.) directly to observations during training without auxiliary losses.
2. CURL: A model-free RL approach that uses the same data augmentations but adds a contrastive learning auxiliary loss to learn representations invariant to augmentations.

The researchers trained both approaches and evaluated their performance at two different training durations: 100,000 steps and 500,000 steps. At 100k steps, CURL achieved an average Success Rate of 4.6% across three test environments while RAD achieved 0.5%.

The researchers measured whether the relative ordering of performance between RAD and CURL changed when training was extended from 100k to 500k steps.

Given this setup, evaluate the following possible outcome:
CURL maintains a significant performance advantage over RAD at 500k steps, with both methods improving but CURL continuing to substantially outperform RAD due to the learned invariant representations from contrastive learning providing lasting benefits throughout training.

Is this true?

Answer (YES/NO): NO